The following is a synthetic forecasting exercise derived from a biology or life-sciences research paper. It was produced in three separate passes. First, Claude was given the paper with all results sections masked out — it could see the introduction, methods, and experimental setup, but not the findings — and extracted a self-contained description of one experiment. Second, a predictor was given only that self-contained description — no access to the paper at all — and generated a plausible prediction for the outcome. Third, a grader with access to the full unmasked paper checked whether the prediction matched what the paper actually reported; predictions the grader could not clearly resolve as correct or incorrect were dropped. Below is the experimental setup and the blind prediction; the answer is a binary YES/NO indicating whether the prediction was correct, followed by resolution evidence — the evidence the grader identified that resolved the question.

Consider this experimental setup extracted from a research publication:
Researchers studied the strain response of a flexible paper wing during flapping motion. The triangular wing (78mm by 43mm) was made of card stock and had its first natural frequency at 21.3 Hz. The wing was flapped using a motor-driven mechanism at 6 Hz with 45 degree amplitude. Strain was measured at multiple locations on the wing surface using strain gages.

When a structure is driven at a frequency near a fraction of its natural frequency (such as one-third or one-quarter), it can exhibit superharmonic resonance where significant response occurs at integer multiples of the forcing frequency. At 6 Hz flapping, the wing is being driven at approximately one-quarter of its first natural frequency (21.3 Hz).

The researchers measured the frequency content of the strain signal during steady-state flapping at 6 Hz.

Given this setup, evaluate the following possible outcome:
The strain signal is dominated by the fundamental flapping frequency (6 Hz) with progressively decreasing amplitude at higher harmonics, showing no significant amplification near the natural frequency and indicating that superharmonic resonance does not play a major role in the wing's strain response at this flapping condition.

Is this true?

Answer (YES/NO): NO